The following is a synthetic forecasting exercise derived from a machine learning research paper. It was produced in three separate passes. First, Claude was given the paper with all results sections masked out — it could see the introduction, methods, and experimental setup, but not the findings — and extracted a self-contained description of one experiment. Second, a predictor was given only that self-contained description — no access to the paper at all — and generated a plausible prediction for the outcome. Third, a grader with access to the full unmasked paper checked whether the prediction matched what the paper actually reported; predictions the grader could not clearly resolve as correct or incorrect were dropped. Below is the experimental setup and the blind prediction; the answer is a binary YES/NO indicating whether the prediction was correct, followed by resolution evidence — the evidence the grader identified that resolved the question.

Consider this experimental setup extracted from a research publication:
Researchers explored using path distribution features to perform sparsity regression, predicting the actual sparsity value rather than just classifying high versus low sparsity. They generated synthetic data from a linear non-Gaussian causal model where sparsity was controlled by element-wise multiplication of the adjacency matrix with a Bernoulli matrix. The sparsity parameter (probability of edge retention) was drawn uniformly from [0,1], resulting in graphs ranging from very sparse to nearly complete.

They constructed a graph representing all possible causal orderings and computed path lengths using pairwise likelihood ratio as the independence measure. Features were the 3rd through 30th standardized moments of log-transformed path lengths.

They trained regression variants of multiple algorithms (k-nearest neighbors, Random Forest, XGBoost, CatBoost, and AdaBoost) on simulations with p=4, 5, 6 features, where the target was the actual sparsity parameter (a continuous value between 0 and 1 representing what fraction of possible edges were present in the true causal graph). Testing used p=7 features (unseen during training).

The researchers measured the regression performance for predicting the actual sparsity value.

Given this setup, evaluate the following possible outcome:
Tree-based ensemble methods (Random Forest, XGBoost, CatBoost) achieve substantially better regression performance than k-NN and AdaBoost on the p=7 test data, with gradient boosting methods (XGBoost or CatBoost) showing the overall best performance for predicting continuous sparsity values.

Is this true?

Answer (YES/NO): NO